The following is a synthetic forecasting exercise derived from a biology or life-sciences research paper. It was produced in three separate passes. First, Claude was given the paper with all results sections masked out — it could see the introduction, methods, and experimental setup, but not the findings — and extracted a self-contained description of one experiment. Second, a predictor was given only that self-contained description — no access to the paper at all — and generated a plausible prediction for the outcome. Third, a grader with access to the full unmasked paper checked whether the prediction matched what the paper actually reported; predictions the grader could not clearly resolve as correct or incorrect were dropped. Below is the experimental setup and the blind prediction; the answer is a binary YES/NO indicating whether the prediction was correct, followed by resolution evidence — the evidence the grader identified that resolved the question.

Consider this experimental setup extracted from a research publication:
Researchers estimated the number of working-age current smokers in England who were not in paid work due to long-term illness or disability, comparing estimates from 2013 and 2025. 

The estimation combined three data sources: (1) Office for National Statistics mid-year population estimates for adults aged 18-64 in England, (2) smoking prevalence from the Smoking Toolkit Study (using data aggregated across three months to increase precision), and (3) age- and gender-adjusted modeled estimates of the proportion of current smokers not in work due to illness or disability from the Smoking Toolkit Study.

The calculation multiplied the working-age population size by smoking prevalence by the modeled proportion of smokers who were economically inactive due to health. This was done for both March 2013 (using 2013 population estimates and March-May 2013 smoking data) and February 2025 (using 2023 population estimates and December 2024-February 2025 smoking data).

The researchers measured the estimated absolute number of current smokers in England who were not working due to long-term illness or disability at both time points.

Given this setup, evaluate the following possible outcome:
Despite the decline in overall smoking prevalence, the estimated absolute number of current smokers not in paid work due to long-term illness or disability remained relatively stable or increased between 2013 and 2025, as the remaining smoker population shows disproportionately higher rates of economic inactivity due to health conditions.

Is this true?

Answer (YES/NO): YES